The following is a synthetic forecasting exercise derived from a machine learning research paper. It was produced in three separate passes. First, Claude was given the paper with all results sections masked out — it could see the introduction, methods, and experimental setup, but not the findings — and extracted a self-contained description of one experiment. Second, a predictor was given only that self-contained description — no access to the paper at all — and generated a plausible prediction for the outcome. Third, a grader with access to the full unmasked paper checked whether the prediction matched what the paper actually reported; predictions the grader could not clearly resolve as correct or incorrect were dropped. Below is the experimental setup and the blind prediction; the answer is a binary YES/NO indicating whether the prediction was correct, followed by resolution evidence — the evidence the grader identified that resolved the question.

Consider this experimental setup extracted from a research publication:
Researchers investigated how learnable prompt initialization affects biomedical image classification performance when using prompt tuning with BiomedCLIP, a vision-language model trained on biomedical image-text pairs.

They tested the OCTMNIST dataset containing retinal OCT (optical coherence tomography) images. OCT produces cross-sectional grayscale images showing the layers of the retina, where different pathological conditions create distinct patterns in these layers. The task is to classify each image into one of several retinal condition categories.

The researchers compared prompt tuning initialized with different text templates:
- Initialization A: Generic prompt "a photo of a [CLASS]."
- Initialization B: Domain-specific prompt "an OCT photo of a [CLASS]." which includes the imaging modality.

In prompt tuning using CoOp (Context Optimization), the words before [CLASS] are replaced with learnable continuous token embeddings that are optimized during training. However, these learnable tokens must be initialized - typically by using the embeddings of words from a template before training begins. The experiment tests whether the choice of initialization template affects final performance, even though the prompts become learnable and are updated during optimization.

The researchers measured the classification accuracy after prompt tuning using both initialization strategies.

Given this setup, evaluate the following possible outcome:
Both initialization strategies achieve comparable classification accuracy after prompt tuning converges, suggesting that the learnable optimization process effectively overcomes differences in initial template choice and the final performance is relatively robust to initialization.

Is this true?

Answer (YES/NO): NO